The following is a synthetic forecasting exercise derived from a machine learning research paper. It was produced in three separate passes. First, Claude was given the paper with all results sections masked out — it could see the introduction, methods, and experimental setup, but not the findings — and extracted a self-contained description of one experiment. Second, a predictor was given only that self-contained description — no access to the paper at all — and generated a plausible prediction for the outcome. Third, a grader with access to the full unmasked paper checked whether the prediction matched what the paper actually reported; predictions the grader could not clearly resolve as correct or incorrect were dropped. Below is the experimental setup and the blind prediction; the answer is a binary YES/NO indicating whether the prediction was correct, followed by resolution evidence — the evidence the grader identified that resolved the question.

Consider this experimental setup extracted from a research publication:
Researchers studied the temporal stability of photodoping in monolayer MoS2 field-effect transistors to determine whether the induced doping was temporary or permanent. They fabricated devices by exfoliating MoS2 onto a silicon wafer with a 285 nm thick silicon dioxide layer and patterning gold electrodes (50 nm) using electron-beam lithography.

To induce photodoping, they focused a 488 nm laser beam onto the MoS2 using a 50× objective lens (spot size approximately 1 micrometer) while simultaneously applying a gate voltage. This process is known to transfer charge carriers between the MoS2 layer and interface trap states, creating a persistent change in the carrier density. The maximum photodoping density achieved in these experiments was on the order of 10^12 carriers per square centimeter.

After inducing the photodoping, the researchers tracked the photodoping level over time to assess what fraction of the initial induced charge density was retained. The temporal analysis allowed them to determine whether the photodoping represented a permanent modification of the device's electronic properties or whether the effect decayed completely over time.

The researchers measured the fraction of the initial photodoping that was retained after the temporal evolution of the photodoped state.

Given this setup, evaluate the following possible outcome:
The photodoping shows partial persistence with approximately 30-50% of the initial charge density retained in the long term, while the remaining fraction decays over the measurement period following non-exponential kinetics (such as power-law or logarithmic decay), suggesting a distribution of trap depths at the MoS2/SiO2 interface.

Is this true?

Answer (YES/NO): NO